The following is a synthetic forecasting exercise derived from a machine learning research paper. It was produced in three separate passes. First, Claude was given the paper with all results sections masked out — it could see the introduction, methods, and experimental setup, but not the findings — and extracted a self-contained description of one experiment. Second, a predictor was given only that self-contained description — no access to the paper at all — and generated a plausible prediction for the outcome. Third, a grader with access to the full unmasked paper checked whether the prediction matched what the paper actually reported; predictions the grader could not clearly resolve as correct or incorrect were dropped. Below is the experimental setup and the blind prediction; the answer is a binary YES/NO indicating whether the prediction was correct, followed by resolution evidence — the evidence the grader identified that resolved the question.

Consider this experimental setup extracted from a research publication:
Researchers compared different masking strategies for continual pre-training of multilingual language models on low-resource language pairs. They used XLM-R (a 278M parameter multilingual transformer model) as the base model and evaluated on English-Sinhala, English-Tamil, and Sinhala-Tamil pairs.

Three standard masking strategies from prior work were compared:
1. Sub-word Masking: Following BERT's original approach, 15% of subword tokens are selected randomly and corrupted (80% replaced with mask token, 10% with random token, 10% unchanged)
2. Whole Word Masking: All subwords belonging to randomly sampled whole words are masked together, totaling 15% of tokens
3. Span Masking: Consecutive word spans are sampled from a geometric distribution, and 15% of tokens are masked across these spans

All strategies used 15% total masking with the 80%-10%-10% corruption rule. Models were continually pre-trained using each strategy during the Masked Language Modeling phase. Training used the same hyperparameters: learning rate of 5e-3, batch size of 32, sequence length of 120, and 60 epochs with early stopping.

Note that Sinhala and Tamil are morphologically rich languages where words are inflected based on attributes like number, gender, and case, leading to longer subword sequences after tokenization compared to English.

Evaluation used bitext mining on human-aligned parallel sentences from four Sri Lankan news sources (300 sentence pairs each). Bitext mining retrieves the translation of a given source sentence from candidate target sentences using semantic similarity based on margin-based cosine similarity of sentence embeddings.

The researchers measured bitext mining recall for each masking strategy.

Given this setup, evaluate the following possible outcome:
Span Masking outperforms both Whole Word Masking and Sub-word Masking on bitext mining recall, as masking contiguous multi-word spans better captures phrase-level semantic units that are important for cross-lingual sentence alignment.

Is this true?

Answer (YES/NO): NO